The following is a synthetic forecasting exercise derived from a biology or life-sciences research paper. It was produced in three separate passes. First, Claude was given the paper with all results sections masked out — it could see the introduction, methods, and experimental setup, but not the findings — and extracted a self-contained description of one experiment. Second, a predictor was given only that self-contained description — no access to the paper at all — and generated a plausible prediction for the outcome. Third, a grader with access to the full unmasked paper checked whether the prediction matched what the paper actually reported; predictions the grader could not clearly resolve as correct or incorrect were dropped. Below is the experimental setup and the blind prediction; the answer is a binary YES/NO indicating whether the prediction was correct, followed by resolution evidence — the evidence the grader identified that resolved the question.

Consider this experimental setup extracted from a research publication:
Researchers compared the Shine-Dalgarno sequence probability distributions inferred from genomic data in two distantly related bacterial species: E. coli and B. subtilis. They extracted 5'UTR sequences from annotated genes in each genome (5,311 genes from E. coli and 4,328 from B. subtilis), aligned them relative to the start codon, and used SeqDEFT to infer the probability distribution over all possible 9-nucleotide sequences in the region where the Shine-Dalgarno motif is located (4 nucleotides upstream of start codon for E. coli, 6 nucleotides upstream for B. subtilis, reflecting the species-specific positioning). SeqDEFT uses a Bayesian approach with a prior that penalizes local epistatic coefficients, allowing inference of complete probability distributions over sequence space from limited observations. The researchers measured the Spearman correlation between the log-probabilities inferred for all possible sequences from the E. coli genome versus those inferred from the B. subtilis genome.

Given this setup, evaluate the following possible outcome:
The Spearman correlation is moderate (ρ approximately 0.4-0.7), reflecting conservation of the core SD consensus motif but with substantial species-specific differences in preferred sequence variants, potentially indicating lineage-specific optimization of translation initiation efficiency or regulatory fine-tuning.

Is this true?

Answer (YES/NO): NO